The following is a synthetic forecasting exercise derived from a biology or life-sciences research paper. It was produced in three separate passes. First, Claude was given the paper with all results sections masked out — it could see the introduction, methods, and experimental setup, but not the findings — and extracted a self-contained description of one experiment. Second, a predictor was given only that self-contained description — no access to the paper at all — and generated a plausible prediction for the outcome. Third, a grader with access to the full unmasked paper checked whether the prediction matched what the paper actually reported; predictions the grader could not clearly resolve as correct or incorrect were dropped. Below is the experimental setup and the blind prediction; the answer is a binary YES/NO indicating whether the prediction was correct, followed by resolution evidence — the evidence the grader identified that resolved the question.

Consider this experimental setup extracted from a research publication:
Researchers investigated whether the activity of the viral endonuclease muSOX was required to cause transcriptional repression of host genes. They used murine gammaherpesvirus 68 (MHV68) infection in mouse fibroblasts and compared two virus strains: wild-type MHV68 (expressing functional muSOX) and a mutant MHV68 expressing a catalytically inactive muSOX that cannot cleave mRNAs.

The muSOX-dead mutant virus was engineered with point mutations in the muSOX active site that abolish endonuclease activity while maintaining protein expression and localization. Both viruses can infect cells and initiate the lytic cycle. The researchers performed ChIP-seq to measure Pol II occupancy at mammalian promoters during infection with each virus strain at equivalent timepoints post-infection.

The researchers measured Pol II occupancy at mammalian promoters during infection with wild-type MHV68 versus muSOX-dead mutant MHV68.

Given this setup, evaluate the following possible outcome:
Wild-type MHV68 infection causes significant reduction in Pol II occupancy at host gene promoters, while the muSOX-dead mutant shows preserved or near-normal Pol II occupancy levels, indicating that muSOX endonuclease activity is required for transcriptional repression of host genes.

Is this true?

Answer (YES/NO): YES